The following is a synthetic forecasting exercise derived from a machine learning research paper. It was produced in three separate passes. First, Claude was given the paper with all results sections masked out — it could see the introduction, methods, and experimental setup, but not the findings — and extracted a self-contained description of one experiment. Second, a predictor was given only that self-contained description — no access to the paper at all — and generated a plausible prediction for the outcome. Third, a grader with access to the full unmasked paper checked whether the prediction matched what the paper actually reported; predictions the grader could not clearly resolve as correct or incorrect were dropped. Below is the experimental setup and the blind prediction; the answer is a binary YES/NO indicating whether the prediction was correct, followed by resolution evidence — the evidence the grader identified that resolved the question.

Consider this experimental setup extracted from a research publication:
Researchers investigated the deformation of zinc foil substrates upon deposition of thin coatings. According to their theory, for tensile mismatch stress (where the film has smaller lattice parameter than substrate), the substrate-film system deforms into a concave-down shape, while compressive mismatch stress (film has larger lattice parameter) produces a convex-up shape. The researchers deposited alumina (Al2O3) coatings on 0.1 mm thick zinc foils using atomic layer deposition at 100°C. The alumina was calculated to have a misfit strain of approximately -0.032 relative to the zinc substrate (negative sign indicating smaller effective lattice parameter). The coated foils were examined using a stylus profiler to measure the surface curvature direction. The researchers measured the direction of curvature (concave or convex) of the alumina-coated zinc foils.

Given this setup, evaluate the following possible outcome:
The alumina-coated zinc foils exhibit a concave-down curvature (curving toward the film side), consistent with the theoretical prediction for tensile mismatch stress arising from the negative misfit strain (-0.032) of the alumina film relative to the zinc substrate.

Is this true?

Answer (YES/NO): NO